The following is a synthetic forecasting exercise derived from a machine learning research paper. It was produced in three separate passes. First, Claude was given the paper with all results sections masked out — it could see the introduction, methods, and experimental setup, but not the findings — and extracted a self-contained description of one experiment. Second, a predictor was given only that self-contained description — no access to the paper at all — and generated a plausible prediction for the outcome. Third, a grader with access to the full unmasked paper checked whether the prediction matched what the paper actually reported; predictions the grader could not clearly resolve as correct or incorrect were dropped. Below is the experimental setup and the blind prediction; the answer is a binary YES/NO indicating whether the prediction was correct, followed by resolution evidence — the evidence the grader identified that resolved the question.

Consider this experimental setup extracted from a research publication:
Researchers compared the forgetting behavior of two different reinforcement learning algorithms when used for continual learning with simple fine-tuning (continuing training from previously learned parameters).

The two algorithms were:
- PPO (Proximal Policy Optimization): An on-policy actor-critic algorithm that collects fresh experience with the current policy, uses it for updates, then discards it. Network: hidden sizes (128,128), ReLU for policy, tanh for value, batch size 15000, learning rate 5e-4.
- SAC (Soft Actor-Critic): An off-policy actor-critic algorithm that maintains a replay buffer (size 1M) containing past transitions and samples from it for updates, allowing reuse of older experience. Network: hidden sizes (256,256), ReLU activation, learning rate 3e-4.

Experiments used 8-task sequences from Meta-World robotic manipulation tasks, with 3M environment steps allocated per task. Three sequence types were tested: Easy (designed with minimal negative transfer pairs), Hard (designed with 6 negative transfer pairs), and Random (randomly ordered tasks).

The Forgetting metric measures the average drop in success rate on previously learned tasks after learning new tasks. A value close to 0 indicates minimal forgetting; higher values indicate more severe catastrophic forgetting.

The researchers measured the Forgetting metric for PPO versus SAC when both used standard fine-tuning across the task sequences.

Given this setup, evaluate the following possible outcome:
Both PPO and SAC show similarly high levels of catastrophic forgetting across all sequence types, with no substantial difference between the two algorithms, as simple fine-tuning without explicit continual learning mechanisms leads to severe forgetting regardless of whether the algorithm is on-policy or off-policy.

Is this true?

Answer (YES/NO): NO